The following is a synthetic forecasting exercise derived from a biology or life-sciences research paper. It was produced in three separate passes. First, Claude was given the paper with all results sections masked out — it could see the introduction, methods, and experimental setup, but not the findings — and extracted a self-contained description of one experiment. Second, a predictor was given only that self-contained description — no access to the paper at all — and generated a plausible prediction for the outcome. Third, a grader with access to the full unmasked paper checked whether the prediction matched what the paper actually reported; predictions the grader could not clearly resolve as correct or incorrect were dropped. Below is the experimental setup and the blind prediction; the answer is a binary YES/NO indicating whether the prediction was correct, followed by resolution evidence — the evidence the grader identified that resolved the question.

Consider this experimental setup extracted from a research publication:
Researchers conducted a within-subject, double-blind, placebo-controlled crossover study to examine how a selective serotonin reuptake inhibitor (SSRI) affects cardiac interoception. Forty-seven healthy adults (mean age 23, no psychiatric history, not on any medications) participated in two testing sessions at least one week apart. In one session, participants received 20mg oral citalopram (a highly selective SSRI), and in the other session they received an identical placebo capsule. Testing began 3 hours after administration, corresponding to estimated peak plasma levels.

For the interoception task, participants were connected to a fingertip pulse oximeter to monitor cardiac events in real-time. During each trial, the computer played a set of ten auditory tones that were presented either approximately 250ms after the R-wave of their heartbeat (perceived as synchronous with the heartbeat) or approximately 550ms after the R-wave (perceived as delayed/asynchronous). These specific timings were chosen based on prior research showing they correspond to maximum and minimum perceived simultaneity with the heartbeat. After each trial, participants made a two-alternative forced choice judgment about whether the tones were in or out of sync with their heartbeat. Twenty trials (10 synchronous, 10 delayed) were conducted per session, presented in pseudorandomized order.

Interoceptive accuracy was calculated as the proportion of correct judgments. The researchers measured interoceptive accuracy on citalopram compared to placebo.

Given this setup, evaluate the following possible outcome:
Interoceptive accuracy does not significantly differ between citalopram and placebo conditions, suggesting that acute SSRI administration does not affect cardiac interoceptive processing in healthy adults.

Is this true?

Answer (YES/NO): NO